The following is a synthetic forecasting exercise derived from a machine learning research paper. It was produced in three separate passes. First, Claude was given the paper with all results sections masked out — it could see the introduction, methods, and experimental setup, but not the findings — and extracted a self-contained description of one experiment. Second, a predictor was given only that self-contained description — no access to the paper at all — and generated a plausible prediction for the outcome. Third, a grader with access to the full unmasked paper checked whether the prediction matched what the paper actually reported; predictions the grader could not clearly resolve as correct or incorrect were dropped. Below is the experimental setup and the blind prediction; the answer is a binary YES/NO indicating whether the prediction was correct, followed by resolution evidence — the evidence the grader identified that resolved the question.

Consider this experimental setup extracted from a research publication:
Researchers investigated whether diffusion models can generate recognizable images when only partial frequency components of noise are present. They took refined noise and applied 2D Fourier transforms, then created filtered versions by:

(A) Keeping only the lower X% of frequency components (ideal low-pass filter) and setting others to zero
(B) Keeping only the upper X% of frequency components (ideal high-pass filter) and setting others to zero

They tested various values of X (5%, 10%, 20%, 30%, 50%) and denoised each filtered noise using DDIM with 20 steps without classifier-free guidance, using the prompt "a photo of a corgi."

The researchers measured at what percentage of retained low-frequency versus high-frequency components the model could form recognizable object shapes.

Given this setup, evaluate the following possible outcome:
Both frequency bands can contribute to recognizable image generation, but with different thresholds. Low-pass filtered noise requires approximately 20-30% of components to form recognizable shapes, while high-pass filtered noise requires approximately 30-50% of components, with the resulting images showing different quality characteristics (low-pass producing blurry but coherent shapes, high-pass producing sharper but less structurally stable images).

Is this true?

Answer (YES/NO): NO